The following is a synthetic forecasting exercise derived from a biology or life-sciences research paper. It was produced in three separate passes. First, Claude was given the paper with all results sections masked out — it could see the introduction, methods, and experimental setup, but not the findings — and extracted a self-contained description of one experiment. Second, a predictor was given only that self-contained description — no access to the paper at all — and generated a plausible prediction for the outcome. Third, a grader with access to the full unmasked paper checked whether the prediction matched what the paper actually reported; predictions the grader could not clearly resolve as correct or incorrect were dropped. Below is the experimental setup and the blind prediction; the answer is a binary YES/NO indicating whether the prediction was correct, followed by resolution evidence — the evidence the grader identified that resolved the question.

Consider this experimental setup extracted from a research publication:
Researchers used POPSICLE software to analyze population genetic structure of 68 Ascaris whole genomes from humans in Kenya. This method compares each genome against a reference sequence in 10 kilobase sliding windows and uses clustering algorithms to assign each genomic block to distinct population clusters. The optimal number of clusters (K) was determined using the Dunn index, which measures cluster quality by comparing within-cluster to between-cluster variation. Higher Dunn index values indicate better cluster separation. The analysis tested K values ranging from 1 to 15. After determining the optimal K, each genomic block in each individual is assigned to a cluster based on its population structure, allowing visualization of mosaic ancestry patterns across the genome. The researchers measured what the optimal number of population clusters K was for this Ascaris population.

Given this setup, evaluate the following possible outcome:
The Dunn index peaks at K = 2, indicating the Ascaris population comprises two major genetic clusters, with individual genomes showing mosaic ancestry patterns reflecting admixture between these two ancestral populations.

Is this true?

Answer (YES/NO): NO